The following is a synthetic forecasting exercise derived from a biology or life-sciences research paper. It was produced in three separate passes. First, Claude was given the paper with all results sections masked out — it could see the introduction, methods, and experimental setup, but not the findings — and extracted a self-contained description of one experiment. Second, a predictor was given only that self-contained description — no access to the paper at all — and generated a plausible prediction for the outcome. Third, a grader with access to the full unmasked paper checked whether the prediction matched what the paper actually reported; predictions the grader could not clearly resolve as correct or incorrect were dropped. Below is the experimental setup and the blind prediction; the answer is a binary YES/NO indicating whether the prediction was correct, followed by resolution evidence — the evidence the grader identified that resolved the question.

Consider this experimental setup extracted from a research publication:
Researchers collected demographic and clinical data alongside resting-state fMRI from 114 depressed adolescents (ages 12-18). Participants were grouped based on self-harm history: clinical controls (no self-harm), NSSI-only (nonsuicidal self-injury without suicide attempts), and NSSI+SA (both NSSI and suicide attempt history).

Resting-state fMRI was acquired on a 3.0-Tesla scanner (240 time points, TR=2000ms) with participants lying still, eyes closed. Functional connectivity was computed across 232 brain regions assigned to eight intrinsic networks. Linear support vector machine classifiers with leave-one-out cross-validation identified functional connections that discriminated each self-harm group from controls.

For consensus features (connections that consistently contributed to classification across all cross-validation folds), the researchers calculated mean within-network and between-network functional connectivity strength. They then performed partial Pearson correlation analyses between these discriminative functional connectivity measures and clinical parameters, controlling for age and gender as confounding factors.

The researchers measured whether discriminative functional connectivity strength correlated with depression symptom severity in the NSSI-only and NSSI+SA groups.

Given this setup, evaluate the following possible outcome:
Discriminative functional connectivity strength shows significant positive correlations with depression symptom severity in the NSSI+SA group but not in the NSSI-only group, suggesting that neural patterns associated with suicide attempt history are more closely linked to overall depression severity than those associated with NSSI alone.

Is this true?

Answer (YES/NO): YES